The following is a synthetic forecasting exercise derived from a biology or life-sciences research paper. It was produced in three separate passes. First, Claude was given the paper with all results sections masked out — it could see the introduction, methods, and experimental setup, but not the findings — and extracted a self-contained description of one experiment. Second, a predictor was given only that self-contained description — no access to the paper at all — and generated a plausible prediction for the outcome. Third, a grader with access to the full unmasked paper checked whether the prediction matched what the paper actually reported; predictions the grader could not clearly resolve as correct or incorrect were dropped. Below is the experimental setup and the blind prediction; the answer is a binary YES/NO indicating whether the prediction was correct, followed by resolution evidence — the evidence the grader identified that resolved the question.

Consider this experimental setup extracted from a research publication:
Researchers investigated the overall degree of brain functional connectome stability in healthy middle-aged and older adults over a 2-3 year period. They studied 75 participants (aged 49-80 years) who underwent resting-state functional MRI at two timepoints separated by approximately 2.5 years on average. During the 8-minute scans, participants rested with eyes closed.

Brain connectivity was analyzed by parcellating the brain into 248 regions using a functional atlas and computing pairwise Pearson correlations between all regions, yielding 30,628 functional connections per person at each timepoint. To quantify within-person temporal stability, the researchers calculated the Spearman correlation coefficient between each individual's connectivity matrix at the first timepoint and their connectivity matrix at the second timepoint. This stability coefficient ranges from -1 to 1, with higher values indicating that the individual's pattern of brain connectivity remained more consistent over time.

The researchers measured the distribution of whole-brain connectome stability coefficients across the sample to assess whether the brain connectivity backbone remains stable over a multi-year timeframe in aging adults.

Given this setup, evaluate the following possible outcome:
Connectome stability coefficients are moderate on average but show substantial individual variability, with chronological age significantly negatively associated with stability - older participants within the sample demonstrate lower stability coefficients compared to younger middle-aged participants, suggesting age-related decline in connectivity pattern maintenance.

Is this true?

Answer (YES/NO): NO